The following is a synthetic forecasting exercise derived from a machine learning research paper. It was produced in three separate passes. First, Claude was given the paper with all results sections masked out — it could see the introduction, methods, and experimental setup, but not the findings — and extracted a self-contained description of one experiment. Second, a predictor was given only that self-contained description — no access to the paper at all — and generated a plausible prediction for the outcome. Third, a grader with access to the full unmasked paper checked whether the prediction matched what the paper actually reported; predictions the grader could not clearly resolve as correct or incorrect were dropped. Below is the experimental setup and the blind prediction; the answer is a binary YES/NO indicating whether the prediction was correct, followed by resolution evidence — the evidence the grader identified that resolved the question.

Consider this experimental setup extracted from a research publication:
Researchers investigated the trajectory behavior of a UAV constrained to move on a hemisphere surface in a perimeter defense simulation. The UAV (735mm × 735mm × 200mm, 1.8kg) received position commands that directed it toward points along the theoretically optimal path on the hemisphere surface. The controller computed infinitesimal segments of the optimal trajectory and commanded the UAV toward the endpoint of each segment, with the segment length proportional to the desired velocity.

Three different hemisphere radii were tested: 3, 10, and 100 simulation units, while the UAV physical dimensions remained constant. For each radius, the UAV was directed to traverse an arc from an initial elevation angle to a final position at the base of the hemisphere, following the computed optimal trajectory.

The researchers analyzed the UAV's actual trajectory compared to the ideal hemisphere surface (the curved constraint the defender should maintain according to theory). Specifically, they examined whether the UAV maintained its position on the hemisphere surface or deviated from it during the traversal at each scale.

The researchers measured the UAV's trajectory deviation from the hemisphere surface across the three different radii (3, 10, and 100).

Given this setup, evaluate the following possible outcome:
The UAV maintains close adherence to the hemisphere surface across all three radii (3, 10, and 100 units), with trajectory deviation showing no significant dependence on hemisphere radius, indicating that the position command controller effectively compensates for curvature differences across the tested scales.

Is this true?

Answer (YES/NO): NO